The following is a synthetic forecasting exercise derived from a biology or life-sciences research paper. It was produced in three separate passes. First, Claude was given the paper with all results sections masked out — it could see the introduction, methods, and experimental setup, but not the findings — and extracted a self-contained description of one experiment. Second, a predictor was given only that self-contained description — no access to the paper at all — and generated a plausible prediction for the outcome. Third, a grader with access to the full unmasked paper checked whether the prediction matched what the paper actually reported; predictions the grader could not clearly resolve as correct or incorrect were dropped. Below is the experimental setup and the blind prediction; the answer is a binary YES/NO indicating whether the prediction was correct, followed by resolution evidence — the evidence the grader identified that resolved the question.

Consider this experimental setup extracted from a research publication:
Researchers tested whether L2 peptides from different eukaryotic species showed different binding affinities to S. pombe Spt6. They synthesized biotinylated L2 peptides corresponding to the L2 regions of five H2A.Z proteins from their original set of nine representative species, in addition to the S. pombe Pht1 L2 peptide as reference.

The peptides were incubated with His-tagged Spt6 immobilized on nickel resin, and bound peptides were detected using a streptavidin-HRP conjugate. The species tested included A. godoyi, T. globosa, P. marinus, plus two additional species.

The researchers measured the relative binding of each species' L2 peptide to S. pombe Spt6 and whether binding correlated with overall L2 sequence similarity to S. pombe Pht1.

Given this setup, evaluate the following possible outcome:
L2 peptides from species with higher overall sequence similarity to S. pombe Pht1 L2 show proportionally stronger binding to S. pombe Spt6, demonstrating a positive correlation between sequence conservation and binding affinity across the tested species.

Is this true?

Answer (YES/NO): NO